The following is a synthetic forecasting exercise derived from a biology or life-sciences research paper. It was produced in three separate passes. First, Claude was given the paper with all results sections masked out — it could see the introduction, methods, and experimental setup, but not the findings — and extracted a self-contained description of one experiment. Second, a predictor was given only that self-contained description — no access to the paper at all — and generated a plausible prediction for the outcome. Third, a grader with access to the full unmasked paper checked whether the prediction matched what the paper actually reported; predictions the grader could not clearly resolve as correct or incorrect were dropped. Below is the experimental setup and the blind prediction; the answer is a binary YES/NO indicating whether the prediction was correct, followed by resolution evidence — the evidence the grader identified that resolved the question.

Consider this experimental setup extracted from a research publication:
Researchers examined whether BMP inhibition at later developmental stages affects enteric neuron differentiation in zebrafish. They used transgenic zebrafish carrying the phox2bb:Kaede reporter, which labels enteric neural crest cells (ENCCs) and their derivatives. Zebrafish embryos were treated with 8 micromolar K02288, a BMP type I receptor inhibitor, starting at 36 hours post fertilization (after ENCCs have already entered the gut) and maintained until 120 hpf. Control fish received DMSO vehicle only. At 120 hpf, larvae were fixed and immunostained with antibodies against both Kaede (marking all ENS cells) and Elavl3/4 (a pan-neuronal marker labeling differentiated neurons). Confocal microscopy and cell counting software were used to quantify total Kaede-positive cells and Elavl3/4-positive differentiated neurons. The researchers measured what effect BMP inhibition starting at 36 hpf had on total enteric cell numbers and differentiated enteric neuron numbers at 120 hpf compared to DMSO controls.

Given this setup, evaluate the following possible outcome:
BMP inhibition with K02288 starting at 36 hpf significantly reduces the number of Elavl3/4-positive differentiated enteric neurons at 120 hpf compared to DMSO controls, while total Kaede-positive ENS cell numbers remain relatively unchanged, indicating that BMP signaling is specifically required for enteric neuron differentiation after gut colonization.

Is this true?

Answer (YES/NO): YES